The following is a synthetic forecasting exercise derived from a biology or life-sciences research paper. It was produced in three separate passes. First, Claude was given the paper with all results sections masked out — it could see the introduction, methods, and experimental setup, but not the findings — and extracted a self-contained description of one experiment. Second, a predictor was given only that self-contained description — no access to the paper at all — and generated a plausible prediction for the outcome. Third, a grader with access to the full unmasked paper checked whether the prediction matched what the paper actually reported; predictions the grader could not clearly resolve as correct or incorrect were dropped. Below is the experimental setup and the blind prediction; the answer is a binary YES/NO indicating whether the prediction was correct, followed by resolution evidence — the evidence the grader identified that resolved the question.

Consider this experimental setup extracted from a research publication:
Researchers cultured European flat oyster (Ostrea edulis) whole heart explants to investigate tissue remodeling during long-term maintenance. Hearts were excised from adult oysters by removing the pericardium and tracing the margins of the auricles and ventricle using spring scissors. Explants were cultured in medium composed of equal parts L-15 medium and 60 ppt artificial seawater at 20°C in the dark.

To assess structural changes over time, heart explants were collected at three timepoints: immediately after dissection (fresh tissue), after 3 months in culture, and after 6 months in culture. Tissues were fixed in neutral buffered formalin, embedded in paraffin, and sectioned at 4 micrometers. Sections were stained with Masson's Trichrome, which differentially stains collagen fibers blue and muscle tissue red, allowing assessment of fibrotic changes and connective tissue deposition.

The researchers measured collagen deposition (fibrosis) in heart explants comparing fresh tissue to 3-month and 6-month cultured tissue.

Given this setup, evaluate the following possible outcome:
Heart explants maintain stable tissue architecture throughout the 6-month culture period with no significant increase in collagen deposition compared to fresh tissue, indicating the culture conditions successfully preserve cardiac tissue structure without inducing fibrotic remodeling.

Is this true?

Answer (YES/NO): NO